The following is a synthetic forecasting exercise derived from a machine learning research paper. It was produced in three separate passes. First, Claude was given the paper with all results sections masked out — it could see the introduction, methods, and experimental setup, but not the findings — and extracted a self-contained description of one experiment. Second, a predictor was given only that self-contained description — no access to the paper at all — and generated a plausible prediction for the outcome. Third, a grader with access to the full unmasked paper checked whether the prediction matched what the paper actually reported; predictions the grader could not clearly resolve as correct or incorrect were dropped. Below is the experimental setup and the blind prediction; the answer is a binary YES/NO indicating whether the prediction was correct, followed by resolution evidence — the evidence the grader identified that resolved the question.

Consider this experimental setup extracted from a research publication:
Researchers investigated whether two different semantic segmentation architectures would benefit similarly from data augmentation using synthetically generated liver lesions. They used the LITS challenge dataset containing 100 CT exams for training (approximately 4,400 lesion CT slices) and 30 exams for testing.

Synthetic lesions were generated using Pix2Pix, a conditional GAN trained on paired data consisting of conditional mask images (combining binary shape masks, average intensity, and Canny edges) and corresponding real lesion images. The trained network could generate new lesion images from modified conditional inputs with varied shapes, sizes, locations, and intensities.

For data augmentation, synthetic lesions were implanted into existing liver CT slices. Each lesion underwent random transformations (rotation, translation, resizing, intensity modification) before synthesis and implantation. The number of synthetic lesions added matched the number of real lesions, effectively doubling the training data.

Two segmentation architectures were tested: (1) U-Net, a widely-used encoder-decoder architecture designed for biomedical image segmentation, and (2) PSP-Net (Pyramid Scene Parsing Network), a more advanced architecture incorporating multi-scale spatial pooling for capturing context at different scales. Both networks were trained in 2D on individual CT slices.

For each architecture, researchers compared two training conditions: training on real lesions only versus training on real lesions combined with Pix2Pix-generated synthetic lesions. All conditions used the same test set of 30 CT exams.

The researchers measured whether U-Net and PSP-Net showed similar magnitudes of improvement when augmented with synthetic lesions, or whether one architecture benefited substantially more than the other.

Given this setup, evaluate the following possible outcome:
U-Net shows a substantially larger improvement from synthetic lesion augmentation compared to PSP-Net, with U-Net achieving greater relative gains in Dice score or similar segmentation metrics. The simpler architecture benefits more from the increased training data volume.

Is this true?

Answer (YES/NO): YES